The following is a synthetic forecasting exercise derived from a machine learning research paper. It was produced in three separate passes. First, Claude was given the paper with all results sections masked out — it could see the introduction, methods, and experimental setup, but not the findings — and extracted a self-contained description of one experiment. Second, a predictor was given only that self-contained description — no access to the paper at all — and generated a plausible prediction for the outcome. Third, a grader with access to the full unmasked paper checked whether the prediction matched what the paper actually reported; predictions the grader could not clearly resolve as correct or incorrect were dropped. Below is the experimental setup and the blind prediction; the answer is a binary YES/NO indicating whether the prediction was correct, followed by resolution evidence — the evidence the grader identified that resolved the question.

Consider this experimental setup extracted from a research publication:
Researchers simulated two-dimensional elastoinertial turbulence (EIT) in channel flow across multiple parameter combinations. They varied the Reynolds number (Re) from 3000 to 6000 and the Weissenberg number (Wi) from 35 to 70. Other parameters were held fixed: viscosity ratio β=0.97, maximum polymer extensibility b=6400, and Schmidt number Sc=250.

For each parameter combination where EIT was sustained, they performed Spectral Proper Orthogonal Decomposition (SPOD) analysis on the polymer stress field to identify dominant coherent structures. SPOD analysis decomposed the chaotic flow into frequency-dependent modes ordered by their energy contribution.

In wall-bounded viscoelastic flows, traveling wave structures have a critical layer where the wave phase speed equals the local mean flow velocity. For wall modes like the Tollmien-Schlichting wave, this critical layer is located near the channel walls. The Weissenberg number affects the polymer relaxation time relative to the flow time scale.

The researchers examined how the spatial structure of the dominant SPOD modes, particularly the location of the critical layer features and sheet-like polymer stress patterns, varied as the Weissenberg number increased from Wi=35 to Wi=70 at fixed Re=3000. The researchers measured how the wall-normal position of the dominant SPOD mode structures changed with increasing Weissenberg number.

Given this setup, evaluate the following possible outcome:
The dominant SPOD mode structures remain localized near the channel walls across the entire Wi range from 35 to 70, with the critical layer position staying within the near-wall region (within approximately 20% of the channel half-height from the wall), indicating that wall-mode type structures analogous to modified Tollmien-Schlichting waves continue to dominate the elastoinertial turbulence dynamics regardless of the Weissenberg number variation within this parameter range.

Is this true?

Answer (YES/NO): YES